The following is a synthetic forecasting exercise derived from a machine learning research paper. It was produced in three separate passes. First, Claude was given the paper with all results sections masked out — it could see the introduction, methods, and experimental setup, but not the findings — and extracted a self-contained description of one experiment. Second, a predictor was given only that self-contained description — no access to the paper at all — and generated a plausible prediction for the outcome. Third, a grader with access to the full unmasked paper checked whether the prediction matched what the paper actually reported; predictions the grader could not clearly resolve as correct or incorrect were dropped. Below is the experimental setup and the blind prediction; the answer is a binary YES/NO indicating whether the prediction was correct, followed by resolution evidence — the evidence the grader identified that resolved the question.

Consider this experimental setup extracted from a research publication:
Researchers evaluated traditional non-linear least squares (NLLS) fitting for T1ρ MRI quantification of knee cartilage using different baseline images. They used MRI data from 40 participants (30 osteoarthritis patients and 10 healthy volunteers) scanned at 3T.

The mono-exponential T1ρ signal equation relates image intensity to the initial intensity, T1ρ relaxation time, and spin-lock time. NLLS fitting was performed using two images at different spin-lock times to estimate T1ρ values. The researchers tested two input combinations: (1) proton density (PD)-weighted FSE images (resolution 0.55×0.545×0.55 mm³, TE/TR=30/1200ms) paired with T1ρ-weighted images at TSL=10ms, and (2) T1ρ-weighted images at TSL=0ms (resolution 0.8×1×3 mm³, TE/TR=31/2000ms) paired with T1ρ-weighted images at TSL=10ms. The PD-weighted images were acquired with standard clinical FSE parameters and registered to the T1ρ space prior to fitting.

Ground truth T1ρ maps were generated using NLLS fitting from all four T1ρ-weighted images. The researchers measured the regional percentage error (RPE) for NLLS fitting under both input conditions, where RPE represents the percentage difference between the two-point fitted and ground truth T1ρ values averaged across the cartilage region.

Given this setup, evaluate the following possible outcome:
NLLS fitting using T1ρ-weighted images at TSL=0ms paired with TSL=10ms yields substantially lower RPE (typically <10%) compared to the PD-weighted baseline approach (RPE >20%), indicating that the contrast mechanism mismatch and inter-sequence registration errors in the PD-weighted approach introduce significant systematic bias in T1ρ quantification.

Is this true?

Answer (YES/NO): YES